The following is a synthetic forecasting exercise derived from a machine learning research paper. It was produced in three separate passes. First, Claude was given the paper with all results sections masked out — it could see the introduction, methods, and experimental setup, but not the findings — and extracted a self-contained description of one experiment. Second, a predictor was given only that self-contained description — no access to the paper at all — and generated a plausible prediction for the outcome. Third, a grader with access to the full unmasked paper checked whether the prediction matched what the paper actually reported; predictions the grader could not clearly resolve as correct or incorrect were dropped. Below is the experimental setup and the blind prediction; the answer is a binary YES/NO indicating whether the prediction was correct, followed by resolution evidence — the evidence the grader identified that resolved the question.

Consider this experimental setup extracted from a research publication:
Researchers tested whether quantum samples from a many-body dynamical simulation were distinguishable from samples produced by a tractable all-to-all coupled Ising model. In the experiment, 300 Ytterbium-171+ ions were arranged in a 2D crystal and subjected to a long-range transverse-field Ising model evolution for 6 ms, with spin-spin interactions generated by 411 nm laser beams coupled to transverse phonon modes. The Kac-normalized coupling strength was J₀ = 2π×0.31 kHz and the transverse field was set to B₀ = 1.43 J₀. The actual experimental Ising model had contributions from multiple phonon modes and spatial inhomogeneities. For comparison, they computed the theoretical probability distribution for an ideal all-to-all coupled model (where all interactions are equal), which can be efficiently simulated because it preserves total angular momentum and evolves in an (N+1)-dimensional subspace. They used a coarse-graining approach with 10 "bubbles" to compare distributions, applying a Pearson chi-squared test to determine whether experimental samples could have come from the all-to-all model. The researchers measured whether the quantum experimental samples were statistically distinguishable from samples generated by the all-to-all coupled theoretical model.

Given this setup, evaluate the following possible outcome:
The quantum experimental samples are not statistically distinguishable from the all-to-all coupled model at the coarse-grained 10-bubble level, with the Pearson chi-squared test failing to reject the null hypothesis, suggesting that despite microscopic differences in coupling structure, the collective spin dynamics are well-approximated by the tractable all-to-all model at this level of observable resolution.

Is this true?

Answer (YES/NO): NO